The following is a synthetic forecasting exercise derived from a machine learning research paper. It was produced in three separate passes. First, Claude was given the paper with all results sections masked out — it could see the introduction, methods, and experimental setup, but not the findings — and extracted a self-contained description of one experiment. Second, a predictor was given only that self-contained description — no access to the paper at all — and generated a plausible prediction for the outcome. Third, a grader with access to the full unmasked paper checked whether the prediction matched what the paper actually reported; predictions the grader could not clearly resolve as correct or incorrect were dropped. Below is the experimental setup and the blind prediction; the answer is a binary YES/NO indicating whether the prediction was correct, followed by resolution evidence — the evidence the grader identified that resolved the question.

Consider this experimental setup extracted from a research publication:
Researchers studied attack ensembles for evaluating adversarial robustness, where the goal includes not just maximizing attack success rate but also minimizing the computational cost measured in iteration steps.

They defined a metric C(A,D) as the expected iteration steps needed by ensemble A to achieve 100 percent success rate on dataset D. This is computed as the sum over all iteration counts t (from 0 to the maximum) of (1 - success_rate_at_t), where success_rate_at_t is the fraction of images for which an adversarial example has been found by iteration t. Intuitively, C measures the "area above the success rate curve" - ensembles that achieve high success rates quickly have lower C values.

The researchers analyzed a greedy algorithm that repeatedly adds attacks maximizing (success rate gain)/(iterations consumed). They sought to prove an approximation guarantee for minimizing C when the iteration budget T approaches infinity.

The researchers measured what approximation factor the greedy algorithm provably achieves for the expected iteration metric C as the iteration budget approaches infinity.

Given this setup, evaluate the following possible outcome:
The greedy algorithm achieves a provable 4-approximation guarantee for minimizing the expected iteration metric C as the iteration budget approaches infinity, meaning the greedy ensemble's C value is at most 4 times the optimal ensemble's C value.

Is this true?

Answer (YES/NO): YES